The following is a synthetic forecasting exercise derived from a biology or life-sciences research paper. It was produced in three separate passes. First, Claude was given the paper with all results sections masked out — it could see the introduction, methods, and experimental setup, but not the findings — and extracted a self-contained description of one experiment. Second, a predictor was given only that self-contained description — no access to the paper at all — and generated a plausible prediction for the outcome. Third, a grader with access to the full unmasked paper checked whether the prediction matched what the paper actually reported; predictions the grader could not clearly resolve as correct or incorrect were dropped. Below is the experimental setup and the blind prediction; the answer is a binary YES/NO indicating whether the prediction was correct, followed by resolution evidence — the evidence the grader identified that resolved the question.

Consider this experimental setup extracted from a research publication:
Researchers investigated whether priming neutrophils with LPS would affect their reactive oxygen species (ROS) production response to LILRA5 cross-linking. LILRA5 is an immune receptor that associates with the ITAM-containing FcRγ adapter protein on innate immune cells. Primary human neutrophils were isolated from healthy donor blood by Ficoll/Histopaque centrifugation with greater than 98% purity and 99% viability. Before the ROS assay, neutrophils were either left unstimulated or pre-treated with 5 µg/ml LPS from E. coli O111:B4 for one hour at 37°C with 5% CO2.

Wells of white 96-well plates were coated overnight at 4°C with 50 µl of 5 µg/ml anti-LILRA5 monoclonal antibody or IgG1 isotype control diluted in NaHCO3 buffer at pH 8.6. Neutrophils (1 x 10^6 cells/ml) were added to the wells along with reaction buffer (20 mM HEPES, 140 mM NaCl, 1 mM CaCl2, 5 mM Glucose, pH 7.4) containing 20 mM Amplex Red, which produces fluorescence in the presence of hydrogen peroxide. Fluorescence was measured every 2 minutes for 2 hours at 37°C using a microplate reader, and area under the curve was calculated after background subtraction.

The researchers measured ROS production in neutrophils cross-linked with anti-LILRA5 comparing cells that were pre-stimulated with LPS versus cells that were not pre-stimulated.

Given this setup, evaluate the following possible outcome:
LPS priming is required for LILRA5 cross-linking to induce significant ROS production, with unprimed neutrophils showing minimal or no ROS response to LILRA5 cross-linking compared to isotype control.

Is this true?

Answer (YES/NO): NO